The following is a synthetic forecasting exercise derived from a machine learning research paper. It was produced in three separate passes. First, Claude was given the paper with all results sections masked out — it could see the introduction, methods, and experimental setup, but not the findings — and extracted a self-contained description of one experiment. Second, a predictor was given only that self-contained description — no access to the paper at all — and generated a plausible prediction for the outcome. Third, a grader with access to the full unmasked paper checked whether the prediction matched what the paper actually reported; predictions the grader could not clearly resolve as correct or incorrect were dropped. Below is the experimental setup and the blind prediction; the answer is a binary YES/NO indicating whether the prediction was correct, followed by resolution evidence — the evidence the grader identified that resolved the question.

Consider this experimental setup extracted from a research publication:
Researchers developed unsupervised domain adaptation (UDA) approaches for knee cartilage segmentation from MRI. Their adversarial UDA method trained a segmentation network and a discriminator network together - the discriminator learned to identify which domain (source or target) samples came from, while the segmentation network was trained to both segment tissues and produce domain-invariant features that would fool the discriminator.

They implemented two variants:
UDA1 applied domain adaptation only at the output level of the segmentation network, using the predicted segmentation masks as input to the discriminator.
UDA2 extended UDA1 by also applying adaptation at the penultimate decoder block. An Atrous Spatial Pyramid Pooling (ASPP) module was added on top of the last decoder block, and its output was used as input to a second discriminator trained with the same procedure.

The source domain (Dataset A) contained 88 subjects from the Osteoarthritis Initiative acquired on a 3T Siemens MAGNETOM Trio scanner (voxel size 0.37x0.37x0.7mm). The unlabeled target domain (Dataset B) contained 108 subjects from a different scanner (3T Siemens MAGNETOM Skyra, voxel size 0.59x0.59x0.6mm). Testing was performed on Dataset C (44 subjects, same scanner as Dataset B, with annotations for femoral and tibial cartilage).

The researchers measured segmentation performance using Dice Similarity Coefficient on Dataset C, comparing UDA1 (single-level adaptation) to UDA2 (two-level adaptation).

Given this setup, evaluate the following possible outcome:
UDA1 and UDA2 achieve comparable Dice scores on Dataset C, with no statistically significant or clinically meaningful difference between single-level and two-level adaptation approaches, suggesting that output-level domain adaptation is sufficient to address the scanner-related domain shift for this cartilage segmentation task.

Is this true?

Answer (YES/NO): NO